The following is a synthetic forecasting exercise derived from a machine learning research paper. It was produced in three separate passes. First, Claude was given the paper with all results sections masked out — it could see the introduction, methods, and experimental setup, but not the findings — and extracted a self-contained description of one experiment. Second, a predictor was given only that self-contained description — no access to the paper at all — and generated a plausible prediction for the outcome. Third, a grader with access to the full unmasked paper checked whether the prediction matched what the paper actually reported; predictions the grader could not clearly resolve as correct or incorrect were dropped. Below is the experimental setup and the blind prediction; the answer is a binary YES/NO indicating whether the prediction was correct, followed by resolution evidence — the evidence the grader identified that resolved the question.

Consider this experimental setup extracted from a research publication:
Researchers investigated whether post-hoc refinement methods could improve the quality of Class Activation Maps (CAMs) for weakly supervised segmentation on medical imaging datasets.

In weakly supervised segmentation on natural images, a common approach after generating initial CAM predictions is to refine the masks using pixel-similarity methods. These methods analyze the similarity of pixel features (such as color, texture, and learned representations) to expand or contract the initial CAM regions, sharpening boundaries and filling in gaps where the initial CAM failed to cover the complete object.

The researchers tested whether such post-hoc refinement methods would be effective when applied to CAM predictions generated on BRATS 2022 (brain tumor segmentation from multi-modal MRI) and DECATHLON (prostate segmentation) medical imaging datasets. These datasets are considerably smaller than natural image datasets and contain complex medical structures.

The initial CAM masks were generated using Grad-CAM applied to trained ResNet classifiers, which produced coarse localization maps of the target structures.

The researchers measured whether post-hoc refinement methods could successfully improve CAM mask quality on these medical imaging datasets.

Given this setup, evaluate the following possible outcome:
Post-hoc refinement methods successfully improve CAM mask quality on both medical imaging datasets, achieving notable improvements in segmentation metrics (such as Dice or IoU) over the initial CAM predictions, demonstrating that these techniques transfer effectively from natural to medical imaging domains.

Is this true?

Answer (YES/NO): NO